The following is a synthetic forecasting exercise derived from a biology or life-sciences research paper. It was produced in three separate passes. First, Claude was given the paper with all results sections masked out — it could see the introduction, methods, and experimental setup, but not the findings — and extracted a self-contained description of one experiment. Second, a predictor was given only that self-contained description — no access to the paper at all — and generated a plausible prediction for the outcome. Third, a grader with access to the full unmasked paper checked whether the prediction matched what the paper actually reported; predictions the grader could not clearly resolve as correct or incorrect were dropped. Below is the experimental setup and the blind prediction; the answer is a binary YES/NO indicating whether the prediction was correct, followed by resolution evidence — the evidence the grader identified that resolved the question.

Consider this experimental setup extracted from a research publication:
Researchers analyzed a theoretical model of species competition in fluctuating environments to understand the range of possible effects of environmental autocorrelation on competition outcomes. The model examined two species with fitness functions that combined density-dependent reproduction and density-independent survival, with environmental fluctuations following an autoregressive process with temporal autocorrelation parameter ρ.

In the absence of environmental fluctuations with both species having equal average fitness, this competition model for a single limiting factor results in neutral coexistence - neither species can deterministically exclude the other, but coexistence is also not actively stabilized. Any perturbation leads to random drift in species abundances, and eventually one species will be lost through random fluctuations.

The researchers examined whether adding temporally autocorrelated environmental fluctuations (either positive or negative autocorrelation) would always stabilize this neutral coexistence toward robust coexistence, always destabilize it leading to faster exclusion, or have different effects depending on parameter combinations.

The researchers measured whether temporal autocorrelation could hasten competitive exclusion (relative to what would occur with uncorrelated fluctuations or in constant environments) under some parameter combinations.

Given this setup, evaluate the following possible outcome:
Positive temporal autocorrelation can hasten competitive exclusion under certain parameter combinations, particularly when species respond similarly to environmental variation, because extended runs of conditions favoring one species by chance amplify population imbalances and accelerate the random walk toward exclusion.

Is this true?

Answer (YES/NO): NO